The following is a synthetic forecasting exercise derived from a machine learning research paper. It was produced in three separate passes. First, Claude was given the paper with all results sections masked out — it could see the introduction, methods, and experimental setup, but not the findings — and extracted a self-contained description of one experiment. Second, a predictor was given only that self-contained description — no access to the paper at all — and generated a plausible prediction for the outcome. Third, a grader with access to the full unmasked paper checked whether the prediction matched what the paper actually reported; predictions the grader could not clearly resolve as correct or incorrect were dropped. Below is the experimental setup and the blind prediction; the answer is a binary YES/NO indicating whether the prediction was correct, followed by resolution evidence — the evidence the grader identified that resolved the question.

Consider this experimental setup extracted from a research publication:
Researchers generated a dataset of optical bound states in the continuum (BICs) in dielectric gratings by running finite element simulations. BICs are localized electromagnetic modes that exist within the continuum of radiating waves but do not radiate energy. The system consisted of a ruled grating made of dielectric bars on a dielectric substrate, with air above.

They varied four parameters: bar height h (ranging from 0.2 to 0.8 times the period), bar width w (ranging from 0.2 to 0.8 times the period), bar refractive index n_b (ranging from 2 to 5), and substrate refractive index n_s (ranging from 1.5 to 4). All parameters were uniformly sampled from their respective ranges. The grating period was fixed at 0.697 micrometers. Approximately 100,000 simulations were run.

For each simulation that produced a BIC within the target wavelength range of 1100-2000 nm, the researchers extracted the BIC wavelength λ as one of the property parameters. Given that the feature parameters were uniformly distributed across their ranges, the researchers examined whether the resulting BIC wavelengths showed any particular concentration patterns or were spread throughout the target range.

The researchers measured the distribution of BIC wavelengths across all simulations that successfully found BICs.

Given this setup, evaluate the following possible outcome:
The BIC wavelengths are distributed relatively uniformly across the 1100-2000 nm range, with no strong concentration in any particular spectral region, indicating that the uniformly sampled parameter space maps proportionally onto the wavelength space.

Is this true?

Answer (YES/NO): YES